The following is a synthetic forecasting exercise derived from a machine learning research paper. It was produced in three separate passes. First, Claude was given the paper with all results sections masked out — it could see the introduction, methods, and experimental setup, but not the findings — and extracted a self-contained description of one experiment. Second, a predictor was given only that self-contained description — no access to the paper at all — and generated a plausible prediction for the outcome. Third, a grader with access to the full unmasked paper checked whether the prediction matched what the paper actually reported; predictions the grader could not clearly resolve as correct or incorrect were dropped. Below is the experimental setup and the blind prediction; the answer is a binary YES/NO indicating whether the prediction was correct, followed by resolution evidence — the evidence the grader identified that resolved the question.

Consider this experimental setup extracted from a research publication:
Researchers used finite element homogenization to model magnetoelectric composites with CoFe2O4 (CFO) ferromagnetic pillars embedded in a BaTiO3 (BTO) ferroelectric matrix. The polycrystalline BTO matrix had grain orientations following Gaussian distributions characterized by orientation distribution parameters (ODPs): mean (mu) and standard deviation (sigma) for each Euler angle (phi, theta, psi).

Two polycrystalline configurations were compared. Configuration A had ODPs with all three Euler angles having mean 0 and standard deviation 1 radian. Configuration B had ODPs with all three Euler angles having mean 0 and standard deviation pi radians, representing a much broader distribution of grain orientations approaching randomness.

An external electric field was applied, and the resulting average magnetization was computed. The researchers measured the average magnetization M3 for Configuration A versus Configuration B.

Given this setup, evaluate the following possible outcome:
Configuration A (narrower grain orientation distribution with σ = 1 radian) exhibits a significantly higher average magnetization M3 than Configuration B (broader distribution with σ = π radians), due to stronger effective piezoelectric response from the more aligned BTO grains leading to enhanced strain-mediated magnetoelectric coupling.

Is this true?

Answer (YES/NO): YES